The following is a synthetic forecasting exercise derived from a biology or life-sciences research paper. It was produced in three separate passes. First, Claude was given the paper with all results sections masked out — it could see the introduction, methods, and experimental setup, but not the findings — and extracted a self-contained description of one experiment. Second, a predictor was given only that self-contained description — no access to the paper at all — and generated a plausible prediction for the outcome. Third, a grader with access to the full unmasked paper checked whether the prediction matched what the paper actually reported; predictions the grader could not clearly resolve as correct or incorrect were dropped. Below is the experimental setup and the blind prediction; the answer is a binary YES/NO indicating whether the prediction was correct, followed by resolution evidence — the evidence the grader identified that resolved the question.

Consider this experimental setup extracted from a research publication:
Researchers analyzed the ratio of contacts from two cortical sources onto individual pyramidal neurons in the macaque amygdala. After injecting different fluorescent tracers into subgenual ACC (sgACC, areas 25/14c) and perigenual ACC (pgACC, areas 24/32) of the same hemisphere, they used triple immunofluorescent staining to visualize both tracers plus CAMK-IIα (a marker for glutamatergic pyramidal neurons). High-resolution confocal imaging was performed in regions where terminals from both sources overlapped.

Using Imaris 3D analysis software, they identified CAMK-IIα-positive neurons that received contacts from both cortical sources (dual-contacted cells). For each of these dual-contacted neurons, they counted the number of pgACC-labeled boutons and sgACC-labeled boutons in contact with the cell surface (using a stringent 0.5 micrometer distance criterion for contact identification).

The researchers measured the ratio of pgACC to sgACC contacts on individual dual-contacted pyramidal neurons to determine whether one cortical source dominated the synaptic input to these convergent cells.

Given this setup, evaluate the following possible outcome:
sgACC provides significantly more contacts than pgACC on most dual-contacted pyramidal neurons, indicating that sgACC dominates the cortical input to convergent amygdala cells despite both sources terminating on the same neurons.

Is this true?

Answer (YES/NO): NO